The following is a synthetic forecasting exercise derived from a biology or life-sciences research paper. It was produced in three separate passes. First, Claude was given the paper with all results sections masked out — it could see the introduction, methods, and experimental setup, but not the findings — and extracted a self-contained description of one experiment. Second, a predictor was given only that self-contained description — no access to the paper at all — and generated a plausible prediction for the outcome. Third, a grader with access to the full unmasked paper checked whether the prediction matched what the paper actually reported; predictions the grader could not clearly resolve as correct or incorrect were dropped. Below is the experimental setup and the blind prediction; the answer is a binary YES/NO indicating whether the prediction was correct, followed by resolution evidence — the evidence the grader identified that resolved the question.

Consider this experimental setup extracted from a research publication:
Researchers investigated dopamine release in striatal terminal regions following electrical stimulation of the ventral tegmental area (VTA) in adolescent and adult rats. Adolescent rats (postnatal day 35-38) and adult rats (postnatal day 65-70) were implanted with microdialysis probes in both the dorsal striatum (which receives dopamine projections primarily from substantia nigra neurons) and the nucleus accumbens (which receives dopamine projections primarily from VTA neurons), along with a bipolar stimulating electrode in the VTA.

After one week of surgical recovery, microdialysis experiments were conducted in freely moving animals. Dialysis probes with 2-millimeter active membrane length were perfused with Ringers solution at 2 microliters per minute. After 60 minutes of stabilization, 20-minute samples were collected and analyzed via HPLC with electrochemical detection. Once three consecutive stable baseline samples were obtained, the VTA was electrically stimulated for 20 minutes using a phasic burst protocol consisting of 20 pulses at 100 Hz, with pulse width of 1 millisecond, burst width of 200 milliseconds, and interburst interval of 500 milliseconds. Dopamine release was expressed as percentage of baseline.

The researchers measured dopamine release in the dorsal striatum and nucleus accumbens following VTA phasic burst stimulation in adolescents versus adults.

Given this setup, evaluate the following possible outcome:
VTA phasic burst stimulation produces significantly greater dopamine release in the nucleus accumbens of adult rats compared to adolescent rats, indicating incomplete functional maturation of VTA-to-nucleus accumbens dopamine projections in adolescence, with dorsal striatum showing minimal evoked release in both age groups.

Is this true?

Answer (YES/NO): NO